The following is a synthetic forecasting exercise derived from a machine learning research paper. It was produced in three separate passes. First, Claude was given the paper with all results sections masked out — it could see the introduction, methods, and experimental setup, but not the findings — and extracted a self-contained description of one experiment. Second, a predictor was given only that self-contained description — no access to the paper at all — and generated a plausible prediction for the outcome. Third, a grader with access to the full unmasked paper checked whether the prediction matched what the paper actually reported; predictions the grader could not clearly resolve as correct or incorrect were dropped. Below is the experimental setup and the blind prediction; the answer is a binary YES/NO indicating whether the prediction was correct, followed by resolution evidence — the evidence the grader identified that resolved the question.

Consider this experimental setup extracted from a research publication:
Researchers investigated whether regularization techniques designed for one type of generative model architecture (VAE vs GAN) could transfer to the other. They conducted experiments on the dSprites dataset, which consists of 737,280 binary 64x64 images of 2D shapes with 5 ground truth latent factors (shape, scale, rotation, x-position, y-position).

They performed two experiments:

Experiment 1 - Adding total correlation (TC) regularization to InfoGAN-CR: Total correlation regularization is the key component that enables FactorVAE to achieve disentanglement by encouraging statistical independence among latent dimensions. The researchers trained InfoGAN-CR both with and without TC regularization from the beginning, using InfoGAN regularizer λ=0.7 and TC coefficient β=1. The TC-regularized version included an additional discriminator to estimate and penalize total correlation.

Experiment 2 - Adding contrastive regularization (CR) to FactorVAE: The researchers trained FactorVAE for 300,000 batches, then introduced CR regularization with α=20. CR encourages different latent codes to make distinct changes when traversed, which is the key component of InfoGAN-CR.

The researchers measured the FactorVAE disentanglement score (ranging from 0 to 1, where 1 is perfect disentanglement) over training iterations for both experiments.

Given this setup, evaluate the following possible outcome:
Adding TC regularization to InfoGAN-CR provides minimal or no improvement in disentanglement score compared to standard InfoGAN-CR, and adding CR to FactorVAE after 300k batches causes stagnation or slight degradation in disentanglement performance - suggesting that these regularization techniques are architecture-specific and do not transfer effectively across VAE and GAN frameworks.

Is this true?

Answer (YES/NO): NO